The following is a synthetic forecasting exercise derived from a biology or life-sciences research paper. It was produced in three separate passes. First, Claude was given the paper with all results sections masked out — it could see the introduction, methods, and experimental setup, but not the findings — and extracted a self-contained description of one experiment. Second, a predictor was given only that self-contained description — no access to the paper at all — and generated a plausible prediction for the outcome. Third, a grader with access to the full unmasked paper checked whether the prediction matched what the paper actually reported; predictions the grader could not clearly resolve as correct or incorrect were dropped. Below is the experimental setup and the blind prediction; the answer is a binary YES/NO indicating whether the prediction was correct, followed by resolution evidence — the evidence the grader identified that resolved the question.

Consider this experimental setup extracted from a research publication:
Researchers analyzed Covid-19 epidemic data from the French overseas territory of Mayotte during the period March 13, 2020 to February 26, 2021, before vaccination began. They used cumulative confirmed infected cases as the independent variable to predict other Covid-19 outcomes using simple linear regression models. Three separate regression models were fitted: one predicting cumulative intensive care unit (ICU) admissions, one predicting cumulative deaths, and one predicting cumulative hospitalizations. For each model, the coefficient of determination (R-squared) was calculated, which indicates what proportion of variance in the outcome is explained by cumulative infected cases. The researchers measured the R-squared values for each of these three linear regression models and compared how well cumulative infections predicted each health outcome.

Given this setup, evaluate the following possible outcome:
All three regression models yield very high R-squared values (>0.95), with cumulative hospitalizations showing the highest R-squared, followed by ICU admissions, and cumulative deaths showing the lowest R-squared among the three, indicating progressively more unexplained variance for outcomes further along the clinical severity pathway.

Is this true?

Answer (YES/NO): NO